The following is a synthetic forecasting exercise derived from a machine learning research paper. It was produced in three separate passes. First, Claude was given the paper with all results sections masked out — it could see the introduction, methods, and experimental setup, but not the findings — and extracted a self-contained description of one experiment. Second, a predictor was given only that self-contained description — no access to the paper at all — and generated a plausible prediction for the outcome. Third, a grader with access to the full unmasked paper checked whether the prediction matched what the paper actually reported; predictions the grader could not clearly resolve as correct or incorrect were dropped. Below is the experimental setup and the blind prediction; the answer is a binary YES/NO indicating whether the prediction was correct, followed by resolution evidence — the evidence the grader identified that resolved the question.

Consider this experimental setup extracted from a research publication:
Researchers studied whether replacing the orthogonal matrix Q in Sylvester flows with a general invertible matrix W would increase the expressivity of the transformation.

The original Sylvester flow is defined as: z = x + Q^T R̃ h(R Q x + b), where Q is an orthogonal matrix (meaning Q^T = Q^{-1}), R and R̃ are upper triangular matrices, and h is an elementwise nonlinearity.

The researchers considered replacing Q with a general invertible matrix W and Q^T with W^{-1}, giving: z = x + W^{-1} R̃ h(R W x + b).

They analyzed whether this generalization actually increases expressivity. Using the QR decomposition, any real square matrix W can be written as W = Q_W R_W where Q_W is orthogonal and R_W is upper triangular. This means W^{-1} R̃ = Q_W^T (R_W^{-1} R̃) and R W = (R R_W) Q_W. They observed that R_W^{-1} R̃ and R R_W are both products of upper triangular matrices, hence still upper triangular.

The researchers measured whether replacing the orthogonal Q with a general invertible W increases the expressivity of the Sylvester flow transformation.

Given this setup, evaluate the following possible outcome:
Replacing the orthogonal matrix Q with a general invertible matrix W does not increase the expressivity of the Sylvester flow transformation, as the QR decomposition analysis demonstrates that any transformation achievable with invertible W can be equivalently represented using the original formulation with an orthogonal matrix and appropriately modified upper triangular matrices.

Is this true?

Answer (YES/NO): YES